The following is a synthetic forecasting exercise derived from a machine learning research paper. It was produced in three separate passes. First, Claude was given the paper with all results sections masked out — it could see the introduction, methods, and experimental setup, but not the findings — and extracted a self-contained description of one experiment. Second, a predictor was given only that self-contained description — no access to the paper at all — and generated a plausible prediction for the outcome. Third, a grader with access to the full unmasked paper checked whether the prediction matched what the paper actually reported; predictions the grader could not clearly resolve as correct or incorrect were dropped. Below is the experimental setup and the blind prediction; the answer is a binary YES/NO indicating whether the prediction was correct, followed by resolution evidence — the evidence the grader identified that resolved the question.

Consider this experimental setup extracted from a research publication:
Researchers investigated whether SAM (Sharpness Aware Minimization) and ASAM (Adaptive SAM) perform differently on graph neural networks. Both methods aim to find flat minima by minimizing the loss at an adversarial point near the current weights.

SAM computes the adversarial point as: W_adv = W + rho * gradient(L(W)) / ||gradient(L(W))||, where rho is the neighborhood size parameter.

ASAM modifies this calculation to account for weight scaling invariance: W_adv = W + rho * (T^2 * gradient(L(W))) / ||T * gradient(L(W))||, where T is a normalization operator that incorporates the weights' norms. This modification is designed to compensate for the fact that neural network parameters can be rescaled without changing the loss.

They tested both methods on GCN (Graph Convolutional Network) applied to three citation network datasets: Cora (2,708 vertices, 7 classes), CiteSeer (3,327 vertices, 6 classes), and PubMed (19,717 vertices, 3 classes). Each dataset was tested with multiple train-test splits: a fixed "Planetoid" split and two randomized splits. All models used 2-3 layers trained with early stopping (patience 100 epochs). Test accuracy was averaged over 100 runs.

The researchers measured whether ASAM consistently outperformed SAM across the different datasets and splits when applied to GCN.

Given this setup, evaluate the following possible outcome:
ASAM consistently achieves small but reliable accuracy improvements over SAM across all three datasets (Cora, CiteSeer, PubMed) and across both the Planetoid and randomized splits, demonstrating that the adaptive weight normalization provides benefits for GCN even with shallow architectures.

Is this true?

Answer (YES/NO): NO